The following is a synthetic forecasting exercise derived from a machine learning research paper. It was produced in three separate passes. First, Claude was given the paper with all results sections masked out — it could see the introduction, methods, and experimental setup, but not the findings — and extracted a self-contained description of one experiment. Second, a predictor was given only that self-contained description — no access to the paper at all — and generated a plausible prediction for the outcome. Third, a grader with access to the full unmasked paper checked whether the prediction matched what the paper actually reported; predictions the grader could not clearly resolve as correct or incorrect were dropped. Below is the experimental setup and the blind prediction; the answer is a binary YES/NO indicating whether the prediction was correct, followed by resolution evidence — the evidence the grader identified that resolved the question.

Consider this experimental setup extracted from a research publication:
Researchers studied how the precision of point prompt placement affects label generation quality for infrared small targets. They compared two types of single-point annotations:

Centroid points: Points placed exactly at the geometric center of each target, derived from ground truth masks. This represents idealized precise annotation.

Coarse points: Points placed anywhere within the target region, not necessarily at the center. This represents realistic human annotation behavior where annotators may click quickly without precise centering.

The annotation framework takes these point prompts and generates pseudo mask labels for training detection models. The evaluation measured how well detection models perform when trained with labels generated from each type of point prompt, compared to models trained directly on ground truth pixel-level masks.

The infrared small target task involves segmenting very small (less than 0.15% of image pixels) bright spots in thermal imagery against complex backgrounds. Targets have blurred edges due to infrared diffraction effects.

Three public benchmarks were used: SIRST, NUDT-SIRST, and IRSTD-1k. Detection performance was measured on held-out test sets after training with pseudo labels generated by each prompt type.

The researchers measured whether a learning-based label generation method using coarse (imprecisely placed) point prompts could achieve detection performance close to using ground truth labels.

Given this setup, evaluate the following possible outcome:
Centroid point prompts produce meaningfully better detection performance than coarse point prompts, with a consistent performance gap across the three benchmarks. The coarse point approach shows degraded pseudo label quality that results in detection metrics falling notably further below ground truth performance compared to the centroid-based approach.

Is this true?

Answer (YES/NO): NO